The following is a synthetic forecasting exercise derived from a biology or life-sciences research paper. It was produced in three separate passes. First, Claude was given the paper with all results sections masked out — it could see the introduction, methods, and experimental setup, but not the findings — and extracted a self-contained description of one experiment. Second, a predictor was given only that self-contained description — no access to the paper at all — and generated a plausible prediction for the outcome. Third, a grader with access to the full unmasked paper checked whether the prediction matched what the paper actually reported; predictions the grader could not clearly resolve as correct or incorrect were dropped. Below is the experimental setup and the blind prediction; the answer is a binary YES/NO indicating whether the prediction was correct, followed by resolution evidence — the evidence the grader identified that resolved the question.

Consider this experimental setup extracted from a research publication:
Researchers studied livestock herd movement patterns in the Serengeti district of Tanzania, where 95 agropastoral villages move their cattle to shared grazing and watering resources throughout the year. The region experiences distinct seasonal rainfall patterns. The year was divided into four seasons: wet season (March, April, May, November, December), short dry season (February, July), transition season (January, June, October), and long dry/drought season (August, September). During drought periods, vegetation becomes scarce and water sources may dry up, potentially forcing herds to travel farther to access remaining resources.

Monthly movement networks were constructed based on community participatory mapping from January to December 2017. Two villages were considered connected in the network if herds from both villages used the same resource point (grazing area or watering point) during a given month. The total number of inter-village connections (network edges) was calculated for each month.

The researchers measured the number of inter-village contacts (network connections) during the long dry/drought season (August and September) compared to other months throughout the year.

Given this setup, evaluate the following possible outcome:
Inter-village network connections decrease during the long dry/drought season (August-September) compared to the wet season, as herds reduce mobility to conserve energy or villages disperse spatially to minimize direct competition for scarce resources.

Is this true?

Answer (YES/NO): NO